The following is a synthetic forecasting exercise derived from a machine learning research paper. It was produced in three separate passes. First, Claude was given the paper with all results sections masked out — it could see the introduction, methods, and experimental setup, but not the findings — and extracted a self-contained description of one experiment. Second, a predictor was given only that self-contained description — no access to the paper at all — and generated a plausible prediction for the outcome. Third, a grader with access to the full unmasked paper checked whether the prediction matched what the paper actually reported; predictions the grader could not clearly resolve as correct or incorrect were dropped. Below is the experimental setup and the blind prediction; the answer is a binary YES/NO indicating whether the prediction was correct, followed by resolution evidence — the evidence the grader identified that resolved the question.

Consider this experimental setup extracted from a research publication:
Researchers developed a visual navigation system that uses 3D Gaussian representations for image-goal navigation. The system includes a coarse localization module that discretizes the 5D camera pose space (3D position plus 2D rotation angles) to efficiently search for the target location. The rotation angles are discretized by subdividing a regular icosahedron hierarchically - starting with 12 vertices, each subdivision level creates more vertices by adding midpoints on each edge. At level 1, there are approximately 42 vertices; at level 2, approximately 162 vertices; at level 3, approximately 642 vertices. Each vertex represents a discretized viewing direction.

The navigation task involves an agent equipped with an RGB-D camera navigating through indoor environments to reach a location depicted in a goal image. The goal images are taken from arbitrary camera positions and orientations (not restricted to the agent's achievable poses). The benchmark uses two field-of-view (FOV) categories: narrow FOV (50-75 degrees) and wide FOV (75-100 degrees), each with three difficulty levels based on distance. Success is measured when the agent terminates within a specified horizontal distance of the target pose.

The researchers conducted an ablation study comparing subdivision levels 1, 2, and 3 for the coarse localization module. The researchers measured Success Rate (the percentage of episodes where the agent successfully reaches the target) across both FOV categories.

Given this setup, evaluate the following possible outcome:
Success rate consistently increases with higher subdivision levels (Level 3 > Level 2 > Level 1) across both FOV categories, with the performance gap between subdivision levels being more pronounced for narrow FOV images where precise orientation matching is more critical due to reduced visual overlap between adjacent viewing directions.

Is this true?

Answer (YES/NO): NO